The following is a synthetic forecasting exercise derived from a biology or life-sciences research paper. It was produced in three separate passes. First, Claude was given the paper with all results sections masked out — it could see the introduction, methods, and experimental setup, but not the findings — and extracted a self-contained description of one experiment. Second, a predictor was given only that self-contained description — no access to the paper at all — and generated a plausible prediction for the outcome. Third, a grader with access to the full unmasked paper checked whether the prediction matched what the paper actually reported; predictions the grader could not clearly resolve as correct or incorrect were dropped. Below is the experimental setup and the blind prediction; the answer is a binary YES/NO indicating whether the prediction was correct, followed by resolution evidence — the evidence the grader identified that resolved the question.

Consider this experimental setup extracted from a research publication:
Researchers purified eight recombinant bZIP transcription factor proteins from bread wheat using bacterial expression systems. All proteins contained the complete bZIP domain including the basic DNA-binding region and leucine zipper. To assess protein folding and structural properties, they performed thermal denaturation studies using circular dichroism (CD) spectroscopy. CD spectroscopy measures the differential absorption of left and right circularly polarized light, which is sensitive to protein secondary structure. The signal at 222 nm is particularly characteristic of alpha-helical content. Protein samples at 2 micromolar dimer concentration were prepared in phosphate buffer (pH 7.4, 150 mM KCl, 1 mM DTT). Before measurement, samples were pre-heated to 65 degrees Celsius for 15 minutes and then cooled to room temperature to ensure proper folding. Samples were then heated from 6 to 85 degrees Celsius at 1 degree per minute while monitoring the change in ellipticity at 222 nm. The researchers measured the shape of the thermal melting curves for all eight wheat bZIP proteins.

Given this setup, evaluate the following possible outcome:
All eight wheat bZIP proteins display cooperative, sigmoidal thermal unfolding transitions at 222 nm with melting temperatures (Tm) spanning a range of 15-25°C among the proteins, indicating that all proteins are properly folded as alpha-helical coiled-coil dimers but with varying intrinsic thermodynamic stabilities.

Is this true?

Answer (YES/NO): NO